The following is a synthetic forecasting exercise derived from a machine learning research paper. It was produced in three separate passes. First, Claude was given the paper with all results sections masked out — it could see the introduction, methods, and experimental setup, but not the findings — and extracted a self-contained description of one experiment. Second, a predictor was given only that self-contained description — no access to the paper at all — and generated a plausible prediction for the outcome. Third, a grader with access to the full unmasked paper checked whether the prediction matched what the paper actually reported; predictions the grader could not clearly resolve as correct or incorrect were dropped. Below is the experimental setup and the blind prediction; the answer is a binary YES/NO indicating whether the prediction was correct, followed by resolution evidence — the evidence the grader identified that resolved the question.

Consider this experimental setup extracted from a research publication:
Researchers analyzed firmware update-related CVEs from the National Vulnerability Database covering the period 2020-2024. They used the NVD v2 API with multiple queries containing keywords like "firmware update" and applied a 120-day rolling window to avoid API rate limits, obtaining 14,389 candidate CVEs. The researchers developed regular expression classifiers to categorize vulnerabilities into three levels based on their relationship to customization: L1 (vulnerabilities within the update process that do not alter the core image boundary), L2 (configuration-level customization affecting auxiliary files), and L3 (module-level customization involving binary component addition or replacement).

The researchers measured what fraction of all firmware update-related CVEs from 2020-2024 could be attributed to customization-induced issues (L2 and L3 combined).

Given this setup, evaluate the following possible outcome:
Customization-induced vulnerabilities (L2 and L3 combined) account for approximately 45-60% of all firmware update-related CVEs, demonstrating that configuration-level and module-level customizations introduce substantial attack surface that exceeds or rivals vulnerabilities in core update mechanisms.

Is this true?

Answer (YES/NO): YES